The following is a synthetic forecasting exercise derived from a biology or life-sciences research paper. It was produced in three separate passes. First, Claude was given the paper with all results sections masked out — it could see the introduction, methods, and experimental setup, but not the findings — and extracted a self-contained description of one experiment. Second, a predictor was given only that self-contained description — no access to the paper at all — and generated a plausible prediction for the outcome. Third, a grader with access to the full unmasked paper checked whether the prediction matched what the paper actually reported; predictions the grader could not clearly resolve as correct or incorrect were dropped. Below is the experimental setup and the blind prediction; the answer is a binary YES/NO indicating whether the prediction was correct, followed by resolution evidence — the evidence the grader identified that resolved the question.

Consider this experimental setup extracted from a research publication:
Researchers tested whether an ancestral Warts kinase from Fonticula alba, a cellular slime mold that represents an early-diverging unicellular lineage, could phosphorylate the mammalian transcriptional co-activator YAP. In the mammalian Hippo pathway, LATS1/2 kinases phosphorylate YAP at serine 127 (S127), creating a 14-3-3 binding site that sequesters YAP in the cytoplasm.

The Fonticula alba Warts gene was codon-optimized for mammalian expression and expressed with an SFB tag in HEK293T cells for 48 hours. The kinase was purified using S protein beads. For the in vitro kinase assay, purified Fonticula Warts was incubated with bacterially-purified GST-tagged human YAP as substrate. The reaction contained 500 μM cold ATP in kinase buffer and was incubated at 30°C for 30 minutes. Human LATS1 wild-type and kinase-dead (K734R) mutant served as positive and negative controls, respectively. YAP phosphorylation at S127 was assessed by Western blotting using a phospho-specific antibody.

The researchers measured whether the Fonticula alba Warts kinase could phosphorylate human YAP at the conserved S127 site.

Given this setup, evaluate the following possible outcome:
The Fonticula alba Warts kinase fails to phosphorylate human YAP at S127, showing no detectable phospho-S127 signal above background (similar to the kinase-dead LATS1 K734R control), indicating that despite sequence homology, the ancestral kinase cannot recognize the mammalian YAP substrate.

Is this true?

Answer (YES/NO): NO